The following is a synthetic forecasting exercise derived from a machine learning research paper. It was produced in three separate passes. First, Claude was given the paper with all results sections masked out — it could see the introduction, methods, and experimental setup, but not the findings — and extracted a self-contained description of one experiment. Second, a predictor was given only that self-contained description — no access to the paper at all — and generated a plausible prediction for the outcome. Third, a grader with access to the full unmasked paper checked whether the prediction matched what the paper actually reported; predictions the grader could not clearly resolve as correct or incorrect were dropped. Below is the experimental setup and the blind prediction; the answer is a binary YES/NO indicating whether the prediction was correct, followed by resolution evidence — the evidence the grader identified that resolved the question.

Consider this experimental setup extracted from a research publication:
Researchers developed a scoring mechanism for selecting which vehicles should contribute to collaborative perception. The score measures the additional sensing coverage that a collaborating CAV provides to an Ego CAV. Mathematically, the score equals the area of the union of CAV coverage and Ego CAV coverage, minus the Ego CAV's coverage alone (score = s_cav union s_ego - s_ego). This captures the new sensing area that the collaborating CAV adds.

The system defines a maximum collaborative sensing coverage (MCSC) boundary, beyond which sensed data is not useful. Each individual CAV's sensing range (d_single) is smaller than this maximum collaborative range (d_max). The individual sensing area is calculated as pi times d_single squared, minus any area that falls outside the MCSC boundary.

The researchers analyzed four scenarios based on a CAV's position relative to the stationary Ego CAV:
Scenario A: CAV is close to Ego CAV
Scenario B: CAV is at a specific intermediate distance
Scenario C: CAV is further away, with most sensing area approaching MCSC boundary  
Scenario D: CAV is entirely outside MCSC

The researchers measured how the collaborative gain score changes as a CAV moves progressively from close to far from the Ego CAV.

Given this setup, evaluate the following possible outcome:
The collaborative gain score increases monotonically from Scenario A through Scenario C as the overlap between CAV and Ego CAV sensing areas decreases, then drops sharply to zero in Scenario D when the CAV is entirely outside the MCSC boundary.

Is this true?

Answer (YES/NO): NO